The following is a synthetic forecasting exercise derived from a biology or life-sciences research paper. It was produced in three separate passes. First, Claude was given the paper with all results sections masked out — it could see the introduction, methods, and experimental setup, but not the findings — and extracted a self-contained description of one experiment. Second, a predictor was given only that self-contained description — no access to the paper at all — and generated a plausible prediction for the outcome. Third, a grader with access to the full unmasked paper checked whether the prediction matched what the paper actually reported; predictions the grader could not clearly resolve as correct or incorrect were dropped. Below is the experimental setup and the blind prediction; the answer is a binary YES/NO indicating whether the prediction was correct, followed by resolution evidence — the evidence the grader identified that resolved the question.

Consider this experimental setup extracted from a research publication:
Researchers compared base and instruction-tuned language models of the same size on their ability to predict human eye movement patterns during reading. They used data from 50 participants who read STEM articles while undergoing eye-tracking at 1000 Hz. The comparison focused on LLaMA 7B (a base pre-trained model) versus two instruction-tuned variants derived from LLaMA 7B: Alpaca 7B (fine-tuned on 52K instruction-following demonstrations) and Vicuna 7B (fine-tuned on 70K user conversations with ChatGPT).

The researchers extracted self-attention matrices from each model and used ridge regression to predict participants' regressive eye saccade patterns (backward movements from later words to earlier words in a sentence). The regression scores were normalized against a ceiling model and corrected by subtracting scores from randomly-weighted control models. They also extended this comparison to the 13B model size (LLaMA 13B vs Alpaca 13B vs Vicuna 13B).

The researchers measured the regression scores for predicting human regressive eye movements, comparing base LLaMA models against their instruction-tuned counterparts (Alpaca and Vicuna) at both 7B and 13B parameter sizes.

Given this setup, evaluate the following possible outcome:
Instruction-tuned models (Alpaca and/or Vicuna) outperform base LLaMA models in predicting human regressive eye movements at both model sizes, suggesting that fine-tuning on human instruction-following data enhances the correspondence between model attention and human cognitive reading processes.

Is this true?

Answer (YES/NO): NO